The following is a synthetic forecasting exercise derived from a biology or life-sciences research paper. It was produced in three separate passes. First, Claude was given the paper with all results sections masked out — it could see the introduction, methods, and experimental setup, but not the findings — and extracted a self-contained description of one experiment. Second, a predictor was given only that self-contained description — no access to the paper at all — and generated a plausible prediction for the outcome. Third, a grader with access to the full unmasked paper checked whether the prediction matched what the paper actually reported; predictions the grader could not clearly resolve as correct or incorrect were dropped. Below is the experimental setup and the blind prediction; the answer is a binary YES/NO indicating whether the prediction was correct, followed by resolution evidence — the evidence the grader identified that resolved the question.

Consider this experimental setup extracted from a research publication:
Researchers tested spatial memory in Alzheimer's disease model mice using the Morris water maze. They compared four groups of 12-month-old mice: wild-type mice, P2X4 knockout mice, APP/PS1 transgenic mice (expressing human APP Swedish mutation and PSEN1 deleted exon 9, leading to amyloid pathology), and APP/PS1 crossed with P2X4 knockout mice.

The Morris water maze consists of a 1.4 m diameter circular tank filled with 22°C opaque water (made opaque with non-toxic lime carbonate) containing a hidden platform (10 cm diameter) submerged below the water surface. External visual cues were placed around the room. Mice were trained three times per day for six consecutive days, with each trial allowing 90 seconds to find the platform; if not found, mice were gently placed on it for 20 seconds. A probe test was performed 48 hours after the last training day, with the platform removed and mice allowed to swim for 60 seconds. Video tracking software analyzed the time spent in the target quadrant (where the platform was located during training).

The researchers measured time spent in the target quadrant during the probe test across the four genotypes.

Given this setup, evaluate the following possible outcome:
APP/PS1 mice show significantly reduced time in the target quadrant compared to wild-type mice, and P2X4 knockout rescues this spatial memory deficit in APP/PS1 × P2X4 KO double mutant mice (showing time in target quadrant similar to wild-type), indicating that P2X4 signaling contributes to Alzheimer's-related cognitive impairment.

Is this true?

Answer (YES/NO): YES